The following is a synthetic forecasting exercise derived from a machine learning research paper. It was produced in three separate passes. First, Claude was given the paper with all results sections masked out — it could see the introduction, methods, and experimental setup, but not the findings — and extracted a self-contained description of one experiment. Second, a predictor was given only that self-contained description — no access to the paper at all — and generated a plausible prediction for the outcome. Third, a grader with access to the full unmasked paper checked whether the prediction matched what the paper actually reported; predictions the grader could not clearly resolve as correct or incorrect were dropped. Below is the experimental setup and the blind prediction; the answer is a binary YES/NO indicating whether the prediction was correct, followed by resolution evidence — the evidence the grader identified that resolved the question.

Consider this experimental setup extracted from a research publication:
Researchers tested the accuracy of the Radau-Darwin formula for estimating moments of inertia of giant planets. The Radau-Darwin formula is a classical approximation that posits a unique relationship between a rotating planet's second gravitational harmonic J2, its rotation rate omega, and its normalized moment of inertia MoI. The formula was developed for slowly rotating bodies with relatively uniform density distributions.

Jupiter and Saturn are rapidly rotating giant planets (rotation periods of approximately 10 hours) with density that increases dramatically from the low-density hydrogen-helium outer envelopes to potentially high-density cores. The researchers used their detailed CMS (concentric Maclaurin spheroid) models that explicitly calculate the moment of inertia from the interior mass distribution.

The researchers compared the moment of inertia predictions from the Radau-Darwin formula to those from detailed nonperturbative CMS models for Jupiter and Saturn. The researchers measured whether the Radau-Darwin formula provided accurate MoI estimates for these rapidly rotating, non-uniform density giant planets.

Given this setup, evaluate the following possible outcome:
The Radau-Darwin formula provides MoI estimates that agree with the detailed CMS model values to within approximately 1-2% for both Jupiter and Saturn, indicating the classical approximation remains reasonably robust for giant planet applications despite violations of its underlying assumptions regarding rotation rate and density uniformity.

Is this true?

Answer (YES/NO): NO